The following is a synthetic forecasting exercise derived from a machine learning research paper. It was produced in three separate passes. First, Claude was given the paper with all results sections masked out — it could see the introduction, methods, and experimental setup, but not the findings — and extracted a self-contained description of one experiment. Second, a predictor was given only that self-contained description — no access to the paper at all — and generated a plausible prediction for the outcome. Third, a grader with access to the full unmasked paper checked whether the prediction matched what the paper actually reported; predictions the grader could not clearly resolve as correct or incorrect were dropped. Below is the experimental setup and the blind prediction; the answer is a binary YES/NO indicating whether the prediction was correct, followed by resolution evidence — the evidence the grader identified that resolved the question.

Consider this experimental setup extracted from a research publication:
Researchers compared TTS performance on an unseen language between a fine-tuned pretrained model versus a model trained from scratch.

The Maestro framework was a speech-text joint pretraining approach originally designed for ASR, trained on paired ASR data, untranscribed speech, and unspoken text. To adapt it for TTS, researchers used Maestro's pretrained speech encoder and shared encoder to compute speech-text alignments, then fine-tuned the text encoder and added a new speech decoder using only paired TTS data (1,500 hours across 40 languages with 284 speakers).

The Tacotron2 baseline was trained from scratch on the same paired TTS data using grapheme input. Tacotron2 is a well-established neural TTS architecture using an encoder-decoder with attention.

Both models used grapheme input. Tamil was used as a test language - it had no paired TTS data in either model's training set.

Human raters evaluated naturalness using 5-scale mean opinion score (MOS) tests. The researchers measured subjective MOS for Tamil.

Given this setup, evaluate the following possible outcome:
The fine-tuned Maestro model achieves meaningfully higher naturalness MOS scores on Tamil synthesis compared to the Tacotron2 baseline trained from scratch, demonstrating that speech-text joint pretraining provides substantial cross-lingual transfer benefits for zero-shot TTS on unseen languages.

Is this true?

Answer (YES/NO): NO